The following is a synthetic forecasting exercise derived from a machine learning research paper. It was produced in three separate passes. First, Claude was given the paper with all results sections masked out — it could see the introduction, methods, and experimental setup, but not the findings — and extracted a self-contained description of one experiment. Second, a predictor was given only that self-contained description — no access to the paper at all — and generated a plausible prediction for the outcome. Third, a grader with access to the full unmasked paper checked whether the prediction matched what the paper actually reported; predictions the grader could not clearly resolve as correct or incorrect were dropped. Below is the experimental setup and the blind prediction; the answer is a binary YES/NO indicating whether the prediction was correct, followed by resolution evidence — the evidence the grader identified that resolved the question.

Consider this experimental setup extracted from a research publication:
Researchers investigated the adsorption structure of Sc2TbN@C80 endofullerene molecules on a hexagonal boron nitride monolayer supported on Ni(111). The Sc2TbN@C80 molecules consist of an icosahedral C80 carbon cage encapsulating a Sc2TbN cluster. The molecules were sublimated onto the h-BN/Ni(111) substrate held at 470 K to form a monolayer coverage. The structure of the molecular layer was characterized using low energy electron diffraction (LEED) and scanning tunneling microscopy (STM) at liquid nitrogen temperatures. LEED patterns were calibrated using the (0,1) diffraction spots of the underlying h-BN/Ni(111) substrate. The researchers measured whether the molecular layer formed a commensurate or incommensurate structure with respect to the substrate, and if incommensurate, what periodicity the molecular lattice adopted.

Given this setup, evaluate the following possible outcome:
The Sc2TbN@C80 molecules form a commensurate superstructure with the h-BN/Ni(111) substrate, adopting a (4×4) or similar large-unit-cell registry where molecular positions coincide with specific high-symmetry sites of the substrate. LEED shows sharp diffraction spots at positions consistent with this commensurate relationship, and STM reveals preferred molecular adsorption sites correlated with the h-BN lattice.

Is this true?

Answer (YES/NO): NO